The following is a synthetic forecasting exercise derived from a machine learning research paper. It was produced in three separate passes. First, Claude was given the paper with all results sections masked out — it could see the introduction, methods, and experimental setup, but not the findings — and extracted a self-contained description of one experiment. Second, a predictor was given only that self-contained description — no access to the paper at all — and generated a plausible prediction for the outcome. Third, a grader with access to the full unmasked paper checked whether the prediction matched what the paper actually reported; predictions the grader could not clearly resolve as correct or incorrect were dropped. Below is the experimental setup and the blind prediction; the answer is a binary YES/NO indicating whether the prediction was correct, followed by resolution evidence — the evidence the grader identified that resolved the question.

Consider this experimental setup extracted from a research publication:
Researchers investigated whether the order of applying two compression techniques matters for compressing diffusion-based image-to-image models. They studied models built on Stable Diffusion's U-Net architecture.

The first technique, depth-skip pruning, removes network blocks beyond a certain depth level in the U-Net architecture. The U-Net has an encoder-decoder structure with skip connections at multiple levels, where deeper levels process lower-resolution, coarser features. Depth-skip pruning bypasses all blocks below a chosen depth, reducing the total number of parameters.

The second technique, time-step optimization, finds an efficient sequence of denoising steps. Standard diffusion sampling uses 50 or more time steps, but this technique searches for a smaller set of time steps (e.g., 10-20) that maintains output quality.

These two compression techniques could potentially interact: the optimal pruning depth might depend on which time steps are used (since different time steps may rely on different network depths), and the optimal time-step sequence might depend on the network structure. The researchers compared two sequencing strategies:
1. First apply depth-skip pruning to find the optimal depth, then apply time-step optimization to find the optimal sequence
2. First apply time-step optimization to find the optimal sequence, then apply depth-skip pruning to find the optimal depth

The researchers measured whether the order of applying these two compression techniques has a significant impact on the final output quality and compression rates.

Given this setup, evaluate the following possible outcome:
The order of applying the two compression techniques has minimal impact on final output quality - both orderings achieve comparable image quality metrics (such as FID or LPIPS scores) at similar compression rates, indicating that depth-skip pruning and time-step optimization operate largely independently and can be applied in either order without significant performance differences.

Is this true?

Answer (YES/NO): YES